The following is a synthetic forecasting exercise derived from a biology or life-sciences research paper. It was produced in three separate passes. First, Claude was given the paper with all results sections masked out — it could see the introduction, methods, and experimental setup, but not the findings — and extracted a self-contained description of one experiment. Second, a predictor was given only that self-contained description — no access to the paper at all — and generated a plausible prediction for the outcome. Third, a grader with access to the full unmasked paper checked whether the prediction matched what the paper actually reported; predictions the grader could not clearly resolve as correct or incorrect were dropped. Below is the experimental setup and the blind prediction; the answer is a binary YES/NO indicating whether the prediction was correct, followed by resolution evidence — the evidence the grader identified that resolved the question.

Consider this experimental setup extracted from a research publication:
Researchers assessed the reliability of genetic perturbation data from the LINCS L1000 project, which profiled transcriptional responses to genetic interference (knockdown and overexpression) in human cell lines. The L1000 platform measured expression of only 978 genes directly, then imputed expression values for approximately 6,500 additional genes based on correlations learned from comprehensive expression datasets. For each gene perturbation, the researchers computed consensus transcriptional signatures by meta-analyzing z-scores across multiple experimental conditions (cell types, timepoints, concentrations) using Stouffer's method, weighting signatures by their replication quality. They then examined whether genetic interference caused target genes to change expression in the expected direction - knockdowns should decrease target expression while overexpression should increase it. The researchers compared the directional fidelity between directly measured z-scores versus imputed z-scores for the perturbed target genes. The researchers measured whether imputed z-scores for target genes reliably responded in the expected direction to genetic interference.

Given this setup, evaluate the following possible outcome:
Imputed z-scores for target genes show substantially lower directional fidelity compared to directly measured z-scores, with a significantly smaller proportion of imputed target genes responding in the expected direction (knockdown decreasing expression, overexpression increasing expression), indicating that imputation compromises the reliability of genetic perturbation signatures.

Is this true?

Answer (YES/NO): YES